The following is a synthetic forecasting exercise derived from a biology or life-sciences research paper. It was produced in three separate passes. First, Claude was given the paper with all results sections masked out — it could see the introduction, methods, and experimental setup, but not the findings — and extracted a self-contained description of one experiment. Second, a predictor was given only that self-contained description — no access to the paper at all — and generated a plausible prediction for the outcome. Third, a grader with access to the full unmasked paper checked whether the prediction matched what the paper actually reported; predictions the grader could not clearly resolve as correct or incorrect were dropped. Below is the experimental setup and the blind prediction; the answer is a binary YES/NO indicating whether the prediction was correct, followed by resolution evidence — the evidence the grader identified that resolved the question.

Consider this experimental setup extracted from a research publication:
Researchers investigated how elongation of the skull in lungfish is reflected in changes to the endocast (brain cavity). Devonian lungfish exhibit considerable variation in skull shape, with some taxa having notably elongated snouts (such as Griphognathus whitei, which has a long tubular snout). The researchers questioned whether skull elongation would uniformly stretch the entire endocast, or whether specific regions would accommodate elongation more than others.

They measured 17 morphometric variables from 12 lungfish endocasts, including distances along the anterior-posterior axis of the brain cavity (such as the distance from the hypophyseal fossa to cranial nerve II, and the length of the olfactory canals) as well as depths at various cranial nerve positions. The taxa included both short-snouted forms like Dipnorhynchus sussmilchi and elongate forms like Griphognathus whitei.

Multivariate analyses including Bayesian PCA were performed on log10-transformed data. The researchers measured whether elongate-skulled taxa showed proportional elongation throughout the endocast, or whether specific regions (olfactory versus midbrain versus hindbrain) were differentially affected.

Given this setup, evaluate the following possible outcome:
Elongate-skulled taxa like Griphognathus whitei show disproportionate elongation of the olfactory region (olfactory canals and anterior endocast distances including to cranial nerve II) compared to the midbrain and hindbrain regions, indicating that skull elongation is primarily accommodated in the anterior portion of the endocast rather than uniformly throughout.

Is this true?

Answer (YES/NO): YES